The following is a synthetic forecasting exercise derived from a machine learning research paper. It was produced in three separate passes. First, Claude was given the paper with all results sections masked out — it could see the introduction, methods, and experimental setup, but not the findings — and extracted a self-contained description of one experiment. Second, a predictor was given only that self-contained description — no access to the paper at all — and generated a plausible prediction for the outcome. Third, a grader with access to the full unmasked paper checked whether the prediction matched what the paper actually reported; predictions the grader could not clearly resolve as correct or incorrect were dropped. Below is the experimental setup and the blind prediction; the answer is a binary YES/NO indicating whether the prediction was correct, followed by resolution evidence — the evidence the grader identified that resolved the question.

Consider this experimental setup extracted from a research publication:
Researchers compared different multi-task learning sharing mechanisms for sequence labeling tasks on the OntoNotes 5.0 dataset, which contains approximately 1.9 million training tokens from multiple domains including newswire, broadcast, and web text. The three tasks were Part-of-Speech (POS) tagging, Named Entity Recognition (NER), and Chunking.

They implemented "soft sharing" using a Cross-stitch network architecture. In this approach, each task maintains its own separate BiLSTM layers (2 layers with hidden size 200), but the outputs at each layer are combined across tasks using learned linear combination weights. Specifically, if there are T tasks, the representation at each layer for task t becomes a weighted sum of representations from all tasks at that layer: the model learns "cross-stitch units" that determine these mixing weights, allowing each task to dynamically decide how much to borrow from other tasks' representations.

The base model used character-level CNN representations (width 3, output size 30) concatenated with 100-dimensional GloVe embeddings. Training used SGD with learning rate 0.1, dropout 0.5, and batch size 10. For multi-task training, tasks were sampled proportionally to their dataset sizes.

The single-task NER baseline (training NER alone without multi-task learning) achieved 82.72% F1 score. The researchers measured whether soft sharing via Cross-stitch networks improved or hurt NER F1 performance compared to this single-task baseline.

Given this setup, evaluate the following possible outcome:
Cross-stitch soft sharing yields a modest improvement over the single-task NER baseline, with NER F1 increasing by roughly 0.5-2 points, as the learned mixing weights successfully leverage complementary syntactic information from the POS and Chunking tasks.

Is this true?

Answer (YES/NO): NO